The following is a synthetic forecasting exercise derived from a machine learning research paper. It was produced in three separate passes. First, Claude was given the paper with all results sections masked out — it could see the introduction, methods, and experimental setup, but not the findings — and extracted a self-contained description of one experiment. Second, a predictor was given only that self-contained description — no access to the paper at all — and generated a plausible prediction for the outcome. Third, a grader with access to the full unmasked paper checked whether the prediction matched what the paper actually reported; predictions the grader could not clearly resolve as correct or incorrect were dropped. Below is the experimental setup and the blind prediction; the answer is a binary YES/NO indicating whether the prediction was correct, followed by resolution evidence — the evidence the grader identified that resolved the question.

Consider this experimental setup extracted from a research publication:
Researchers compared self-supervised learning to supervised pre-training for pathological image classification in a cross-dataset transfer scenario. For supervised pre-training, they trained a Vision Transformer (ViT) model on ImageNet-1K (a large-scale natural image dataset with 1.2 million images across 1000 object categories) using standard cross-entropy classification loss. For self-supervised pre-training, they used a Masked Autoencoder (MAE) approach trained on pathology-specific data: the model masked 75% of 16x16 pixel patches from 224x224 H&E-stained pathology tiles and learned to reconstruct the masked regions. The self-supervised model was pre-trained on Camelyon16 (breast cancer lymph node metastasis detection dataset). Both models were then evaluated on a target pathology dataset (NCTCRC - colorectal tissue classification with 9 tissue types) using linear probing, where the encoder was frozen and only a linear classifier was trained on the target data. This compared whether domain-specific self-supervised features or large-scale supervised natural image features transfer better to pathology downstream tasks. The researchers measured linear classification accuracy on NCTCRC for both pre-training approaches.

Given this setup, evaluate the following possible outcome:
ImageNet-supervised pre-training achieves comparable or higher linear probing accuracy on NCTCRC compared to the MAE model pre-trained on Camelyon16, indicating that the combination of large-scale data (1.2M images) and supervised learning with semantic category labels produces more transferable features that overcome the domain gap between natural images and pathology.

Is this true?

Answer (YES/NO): NO